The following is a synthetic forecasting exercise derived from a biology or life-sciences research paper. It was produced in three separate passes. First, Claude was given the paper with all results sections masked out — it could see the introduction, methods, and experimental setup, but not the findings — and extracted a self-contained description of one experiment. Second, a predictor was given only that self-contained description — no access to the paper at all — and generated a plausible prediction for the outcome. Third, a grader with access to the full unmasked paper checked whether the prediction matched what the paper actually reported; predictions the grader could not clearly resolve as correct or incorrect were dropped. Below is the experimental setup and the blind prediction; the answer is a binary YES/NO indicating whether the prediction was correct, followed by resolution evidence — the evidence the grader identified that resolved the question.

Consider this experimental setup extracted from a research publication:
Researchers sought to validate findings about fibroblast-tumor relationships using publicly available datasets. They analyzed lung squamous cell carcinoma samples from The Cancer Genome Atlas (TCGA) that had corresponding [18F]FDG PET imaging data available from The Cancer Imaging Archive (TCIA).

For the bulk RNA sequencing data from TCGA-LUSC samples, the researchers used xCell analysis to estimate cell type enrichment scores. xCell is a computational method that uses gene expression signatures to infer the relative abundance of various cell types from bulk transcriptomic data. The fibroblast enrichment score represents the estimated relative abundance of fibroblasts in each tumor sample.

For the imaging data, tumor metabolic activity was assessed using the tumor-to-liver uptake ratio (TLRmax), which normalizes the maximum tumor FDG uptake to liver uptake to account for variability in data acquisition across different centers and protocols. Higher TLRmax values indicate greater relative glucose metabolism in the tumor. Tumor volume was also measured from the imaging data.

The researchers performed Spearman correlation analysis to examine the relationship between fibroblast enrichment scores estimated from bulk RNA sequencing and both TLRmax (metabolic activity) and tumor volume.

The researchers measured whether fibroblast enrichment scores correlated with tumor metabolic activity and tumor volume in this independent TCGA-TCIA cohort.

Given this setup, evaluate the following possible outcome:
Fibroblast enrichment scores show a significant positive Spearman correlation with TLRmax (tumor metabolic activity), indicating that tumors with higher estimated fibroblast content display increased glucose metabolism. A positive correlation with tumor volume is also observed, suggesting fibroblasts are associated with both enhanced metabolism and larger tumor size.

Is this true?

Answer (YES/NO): NO